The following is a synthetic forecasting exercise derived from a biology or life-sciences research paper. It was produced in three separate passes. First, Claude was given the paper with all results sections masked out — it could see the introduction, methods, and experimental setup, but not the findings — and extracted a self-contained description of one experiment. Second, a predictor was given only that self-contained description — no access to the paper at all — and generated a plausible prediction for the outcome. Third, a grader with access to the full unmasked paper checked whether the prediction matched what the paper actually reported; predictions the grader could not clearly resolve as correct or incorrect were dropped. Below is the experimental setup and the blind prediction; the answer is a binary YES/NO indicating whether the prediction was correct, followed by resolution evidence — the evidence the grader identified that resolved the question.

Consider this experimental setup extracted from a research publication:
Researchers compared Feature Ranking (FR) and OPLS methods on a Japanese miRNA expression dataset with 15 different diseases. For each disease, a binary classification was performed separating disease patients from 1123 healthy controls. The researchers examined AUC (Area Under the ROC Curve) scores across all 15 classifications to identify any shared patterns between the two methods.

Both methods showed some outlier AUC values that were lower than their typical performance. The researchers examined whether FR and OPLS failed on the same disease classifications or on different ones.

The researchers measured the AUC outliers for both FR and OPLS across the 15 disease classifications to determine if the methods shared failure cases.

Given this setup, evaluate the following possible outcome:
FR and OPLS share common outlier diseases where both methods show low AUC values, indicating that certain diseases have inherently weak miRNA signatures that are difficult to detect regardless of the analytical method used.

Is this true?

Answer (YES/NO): YES